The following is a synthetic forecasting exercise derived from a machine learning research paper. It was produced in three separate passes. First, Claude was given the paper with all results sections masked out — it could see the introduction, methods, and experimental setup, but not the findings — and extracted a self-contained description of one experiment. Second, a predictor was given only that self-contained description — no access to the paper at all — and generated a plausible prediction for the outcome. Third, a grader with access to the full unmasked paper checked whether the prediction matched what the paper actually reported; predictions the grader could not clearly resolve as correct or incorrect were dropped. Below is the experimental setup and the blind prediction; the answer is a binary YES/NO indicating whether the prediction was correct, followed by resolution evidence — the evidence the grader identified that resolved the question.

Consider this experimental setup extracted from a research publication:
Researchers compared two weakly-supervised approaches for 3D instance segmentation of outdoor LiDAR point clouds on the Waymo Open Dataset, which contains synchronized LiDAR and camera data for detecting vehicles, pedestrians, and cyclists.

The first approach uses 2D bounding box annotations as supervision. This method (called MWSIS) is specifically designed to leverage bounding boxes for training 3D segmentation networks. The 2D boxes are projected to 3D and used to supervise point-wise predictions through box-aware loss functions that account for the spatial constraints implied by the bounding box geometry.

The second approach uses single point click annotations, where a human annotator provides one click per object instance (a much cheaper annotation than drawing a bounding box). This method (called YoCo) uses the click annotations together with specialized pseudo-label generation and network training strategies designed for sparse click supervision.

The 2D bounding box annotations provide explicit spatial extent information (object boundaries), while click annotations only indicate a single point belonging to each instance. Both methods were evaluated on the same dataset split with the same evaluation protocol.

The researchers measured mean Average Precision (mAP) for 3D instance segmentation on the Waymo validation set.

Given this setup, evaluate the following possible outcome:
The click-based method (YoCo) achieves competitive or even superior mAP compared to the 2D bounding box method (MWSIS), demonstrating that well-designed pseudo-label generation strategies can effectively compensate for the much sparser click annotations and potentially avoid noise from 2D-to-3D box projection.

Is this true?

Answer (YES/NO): YES